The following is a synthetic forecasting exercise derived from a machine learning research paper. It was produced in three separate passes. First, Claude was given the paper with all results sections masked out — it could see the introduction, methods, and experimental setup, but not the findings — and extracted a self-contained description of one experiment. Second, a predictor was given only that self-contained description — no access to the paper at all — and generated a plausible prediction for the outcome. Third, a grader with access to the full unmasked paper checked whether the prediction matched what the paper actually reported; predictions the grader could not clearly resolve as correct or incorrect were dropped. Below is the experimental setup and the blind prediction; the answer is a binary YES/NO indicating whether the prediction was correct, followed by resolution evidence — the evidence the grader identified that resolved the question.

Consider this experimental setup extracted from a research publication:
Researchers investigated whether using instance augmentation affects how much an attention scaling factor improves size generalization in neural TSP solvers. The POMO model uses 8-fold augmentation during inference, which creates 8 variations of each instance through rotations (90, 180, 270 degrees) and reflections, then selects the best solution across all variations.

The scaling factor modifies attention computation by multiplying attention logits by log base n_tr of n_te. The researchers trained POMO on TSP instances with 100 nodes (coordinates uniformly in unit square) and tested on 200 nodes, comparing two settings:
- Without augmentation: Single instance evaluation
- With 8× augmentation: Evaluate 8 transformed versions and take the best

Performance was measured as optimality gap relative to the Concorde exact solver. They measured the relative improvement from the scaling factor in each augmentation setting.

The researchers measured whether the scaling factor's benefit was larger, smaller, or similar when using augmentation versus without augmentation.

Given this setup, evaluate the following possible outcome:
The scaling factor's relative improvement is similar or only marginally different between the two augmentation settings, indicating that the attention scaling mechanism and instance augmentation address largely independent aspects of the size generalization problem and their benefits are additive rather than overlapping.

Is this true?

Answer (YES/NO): NO